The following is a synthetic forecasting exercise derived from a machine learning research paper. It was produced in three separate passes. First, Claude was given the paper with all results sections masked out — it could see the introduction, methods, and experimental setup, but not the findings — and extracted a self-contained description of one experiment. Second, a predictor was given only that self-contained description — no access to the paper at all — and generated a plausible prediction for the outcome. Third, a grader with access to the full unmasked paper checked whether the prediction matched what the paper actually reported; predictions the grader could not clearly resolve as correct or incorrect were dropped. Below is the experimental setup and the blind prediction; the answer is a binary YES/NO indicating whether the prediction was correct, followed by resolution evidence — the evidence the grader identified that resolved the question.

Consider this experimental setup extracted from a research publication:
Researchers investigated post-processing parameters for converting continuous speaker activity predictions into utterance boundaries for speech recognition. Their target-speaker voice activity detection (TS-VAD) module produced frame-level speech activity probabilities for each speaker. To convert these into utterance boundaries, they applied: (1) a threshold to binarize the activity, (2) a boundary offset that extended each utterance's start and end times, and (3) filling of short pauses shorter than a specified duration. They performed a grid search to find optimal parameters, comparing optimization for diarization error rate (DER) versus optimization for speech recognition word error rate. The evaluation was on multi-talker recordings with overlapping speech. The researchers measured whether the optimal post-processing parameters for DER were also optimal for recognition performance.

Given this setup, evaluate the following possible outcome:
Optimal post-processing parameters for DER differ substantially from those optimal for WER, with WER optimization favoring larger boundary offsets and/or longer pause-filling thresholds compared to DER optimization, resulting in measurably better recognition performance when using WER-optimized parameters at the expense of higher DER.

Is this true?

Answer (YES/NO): NO